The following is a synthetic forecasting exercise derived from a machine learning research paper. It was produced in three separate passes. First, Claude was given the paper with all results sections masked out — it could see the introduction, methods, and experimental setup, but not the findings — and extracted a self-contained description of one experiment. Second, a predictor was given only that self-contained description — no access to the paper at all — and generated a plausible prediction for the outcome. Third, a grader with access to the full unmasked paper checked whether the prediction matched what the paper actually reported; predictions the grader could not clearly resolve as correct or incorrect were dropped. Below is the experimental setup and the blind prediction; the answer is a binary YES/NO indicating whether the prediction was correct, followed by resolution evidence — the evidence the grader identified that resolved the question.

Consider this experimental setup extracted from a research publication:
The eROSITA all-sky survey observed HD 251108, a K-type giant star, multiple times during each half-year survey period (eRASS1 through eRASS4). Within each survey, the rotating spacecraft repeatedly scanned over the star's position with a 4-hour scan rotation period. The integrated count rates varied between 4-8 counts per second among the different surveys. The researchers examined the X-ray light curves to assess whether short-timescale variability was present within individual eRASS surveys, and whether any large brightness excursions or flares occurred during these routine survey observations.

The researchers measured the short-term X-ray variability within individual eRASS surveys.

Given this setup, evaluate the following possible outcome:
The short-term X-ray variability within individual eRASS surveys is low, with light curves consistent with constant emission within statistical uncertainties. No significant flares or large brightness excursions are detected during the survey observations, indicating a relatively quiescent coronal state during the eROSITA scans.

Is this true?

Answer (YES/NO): NO